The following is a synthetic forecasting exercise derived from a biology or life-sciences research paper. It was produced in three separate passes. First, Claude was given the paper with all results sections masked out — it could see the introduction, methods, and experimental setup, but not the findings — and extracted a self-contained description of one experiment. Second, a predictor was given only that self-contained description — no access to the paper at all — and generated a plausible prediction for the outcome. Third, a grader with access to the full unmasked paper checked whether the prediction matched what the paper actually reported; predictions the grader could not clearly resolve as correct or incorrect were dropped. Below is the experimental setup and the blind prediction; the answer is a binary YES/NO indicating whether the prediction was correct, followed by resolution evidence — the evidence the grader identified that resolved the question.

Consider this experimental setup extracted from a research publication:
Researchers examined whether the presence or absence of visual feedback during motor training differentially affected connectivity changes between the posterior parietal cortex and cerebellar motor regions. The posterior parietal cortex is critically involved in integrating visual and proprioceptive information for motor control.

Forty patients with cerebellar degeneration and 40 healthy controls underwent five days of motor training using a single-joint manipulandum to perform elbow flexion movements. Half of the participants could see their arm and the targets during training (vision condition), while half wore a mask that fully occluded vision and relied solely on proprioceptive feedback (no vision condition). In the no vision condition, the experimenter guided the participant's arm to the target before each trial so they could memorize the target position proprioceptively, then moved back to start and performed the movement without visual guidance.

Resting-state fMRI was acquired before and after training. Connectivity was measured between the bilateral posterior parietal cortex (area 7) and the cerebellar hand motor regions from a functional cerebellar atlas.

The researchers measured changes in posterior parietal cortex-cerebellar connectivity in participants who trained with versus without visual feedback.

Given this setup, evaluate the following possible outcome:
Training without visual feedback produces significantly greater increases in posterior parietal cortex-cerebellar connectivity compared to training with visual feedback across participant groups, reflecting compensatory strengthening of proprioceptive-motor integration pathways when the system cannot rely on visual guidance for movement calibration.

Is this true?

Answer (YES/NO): NO